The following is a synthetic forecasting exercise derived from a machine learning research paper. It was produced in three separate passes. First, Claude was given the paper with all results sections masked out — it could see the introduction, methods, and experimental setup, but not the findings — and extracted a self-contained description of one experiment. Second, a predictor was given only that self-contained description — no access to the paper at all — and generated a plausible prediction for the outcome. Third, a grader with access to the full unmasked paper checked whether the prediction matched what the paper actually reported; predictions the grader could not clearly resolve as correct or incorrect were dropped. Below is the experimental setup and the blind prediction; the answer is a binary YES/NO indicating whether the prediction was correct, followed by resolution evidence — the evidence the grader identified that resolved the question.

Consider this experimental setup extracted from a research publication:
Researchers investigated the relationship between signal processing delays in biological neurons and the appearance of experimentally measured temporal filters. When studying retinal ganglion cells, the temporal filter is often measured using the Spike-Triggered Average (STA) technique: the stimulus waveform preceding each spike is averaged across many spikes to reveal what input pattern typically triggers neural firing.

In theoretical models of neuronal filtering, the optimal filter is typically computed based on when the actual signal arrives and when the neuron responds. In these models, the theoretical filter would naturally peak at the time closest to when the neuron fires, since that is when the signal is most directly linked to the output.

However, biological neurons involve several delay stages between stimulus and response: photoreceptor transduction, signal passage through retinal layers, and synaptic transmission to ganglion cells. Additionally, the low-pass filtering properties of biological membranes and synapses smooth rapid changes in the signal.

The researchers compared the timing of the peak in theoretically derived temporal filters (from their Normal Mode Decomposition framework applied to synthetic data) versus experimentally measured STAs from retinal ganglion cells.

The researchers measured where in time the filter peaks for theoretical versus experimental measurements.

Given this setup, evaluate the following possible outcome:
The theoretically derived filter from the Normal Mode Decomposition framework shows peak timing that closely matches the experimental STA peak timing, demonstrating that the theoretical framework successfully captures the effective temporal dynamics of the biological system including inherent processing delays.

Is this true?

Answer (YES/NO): NO